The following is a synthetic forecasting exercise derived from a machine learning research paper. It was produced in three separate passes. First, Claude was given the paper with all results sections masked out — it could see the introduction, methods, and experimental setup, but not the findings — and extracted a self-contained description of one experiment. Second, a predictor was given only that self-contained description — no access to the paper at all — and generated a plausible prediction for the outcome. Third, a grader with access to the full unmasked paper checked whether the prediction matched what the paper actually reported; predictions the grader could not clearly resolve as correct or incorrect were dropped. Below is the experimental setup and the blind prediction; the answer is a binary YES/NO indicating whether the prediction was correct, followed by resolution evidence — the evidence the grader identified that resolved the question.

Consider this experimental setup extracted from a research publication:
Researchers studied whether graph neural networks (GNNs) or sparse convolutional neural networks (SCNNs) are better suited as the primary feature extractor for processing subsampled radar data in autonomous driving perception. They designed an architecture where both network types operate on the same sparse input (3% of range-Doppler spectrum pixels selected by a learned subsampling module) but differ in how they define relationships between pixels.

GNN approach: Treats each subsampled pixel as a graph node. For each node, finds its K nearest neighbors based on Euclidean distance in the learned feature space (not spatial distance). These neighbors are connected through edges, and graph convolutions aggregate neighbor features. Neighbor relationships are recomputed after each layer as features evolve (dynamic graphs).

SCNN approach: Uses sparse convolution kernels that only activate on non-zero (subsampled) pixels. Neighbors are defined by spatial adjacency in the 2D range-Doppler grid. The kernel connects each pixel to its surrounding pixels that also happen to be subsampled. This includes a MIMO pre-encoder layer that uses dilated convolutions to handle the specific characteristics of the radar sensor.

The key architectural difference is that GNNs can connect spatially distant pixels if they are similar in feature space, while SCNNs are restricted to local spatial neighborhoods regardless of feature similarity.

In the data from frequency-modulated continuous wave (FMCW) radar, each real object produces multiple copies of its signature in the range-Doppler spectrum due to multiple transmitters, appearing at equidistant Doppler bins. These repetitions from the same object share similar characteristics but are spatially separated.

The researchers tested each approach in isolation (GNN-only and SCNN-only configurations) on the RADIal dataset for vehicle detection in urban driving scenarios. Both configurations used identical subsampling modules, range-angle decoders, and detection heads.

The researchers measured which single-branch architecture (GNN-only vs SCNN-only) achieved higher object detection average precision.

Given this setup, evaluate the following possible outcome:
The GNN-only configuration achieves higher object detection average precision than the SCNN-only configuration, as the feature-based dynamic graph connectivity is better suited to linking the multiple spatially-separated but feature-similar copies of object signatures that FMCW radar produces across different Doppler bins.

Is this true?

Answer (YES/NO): NO